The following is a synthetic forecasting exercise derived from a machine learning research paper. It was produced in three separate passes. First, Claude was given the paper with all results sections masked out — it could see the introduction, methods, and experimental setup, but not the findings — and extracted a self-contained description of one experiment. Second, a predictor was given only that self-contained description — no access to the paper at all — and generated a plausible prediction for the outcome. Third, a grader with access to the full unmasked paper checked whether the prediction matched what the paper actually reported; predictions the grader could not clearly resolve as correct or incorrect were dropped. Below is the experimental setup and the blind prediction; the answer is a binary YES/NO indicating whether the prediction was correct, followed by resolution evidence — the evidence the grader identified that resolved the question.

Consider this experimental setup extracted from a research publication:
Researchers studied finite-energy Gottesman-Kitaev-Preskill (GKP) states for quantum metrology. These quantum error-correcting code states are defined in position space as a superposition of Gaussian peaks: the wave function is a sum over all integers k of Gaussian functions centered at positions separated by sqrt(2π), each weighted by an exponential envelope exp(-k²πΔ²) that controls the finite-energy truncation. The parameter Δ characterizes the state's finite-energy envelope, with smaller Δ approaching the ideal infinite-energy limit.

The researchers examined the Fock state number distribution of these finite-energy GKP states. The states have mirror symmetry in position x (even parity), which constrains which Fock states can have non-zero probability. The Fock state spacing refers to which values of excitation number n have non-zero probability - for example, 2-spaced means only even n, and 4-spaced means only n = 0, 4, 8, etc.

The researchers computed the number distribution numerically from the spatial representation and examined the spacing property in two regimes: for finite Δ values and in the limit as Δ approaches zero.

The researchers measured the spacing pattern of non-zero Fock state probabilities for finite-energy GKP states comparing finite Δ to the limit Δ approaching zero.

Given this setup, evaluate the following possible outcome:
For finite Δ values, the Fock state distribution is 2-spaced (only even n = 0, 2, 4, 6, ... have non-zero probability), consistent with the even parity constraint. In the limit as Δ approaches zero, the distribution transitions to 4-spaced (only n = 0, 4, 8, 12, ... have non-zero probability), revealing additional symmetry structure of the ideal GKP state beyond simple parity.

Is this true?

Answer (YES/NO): YES